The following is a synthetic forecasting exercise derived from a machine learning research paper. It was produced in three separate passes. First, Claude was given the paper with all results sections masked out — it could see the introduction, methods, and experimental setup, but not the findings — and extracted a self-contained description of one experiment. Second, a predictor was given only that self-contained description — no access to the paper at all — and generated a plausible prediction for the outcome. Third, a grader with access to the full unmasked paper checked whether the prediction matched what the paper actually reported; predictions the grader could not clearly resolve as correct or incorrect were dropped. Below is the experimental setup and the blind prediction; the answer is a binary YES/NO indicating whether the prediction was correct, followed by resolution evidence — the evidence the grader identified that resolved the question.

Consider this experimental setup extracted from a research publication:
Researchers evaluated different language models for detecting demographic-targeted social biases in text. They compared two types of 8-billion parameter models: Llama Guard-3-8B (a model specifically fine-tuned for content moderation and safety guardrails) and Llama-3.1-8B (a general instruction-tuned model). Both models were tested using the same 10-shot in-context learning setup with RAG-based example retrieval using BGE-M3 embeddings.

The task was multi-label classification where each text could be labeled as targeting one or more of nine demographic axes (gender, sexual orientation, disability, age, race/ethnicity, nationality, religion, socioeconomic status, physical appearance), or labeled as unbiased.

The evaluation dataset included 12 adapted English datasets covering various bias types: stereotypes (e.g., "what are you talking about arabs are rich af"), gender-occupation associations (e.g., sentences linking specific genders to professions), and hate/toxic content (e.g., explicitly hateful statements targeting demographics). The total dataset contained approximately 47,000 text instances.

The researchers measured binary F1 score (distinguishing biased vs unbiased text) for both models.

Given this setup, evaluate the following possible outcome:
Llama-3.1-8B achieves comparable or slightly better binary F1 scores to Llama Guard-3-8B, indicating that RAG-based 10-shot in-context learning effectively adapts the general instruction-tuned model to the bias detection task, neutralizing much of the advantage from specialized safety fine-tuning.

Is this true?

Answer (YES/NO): NO